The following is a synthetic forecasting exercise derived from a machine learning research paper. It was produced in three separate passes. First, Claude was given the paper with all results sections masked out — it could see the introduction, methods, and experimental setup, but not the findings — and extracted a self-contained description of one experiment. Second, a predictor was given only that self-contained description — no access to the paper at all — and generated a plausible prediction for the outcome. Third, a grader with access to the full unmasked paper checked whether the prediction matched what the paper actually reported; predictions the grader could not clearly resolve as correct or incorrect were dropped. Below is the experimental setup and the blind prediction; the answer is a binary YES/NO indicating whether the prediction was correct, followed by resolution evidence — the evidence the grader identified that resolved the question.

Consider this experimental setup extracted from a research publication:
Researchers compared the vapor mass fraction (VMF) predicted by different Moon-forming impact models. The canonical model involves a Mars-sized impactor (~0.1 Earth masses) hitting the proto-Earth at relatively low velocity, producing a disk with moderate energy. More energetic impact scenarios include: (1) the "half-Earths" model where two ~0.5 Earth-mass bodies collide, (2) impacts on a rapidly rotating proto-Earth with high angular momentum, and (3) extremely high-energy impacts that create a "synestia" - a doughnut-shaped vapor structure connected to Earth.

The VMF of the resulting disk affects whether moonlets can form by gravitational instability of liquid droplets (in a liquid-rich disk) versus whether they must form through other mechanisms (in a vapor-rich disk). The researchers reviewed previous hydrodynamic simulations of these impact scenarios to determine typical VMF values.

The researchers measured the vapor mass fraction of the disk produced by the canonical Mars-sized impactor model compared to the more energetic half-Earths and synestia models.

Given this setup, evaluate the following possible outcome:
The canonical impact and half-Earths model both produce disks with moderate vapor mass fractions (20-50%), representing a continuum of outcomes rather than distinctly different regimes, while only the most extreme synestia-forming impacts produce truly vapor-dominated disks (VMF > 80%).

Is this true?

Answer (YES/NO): NO